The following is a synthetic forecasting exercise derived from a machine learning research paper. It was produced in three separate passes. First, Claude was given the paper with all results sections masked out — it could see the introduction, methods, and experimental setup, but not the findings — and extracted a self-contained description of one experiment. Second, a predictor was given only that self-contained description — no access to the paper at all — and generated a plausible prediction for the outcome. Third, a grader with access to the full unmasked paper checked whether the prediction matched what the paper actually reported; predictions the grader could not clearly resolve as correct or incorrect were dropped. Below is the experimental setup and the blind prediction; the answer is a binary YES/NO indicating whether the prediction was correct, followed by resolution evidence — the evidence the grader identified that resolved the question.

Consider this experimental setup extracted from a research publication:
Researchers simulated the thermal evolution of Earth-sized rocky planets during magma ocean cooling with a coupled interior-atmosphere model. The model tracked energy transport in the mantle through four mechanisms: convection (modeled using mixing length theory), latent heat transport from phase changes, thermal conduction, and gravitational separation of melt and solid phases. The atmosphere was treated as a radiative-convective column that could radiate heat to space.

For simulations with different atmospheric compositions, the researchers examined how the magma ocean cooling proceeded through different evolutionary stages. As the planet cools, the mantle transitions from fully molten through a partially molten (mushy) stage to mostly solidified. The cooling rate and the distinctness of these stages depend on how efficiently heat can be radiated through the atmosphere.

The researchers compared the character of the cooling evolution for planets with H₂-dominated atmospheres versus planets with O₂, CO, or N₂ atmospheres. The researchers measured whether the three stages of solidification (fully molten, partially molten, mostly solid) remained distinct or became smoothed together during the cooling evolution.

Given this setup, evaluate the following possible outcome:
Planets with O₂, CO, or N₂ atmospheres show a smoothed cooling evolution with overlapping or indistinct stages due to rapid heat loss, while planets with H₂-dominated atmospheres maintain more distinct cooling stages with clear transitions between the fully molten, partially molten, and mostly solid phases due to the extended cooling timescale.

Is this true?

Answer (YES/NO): NO